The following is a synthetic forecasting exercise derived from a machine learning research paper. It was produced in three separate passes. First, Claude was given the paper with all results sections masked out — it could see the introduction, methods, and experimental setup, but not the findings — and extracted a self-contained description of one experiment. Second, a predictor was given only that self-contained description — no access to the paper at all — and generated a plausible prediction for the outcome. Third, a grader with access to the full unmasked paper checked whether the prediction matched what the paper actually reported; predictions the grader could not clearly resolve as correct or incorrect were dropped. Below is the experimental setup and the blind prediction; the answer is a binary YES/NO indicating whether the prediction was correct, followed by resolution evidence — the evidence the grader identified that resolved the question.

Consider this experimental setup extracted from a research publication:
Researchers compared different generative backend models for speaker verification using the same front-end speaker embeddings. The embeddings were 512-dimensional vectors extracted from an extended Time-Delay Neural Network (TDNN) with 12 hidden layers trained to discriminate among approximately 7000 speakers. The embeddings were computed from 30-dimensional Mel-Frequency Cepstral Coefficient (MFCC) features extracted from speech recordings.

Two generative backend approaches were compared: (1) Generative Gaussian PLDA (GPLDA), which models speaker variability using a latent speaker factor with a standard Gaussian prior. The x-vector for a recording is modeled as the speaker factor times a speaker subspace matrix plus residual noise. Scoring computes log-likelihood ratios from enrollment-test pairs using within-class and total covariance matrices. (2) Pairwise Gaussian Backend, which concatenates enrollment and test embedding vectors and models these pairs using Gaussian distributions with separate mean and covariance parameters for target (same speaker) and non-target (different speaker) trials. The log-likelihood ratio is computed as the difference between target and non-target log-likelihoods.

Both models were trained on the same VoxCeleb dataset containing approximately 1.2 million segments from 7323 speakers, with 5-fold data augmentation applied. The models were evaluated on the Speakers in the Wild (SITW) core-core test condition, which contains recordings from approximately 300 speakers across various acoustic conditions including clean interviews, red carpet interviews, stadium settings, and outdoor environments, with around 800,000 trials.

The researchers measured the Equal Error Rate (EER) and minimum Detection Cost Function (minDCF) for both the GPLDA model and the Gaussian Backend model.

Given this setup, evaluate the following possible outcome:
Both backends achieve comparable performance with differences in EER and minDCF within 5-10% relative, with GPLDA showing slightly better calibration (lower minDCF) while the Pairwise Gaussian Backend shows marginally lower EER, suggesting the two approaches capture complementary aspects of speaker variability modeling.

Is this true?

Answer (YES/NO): NO